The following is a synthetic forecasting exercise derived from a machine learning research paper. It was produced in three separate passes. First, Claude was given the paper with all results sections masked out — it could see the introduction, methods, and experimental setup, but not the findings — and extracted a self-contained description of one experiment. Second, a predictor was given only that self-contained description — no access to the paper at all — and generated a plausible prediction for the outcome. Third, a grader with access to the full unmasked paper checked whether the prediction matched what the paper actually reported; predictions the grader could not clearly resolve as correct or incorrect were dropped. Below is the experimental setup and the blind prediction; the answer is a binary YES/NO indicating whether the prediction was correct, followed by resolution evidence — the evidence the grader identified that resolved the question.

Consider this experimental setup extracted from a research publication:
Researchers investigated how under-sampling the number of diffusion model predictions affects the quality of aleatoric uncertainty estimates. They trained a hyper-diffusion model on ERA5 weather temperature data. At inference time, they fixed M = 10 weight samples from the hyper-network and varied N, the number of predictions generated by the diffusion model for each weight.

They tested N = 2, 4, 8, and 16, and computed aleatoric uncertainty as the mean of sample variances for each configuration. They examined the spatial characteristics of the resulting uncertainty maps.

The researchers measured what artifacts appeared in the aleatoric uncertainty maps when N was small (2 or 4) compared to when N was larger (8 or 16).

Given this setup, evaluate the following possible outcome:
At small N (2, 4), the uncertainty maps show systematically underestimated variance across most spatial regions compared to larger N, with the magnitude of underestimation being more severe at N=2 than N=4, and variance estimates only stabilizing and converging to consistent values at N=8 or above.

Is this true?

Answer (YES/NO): NO